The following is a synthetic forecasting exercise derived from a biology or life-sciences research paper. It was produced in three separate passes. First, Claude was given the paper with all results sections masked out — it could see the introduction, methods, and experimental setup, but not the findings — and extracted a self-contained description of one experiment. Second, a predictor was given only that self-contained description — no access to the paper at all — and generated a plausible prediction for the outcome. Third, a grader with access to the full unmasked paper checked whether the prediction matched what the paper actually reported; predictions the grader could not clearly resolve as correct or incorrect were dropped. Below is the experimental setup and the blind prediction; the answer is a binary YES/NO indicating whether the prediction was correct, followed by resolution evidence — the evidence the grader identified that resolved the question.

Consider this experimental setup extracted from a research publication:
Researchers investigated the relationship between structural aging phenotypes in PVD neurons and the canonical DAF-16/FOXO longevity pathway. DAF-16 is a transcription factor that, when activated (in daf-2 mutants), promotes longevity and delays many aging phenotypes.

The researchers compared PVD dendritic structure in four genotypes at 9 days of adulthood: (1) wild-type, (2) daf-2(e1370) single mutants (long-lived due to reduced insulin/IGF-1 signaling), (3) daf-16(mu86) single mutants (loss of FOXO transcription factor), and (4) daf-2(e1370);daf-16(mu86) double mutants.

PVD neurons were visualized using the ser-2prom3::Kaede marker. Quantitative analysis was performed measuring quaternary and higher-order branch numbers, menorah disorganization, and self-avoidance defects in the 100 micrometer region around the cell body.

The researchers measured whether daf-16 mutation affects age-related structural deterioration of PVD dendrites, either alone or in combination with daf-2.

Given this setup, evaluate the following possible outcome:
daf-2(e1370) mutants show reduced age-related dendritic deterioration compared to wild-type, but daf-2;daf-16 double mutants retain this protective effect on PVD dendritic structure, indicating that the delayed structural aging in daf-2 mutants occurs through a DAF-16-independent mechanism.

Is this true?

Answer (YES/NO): NO